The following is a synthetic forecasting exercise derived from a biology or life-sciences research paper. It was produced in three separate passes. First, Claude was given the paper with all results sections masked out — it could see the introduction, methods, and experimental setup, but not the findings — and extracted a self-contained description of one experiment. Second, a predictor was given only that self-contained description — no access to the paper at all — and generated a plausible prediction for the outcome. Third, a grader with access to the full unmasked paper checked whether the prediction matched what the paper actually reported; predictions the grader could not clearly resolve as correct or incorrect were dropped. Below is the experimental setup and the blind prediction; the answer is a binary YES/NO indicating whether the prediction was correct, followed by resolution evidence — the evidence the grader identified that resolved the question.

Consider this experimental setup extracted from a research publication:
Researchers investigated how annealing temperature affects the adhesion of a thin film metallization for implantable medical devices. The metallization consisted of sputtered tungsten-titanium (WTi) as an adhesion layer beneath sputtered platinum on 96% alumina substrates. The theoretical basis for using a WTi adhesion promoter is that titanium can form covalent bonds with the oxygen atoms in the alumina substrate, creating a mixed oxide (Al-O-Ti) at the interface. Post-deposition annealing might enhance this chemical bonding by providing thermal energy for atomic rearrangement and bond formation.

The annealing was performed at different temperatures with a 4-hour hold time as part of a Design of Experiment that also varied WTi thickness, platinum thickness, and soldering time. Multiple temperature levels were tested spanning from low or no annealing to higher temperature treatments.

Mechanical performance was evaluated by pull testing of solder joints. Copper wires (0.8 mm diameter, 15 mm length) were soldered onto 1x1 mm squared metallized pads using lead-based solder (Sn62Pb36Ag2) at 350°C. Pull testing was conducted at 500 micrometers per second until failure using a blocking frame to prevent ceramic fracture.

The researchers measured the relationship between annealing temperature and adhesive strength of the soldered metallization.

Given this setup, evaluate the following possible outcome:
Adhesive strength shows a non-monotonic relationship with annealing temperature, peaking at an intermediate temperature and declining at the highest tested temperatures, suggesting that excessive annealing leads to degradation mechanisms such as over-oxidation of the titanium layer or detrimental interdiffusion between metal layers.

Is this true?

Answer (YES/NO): YES